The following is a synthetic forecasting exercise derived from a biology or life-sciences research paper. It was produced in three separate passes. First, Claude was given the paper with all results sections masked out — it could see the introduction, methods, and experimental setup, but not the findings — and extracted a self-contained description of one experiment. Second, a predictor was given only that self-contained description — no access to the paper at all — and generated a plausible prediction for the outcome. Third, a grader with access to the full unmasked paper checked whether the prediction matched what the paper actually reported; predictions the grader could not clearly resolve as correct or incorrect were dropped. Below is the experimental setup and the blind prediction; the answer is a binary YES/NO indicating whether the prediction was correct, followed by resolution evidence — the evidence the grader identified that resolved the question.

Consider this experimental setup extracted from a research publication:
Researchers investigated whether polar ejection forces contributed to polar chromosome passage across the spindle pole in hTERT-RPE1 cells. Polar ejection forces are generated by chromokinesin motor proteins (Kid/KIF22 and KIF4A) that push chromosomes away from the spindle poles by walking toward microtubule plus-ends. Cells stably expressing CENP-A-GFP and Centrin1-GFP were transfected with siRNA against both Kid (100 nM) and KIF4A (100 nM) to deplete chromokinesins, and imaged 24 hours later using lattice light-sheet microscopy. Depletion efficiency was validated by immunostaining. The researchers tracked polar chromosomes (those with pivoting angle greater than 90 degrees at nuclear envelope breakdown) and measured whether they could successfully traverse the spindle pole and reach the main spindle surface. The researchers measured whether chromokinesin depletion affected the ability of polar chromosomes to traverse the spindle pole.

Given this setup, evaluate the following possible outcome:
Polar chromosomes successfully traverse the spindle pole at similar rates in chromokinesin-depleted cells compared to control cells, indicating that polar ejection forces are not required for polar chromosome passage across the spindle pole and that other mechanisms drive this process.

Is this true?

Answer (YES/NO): YES